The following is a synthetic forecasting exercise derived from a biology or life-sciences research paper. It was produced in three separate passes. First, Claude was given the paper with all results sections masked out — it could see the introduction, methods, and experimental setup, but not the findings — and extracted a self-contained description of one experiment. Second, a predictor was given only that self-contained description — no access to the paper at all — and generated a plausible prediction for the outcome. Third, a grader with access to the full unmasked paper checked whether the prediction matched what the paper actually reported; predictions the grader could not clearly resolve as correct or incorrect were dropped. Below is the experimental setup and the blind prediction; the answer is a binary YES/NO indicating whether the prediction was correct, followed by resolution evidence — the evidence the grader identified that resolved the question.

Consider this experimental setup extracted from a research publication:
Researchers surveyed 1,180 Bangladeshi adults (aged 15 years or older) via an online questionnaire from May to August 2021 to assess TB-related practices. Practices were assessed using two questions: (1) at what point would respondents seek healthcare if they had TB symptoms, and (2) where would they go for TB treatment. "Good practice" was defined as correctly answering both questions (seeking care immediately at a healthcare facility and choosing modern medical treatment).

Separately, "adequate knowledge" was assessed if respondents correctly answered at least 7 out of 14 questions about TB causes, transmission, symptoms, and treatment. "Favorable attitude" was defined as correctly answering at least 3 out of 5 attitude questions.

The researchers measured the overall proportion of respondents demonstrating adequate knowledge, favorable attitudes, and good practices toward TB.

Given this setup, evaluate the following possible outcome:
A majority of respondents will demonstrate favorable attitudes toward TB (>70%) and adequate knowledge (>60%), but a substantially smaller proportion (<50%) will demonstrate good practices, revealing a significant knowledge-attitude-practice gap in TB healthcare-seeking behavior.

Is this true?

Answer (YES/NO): NO